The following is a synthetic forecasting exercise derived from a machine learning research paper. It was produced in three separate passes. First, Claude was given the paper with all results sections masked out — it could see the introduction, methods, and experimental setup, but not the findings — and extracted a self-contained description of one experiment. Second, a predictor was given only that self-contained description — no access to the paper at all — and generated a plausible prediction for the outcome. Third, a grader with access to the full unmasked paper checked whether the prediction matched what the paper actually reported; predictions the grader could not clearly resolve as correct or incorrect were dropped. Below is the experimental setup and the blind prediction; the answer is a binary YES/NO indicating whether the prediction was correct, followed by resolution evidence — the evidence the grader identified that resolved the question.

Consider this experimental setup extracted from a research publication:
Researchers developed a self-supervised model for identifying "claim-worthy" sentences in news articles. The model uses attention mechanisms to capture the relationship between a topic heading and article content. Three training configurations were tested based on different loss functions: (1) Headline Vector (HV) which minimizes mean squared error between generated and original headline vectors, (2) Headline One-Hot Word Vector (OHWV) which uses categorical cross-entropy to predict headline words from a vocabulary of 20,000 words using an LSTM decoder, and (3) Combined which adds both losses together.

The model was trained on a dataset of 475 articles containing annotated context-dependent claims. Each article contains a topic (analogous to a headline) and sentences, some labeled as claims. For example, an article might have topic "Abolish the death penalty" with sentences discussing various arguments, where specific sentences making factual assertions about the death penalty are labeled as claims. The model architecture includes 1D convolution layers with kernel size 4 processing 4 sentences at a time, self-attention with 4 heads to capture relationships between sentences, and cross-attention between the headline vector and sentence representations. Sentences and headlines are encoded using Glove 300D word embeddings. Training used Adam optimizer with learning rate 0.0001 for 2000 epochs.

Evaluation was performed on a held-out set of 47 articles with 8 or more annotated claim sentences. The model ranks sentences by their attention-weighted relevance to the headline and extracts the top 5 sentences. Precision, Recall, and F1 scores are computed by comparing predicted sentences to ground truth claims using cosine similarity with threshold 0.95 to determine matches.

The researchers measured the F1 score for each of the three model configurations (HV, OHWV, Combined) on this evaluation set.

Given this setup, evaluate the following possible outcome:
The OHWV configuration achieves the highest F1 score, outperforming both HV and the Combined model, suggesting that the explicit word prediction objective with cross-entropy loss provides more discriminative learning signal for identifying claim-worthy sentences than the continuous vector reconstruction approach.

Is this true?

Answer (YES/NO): NO